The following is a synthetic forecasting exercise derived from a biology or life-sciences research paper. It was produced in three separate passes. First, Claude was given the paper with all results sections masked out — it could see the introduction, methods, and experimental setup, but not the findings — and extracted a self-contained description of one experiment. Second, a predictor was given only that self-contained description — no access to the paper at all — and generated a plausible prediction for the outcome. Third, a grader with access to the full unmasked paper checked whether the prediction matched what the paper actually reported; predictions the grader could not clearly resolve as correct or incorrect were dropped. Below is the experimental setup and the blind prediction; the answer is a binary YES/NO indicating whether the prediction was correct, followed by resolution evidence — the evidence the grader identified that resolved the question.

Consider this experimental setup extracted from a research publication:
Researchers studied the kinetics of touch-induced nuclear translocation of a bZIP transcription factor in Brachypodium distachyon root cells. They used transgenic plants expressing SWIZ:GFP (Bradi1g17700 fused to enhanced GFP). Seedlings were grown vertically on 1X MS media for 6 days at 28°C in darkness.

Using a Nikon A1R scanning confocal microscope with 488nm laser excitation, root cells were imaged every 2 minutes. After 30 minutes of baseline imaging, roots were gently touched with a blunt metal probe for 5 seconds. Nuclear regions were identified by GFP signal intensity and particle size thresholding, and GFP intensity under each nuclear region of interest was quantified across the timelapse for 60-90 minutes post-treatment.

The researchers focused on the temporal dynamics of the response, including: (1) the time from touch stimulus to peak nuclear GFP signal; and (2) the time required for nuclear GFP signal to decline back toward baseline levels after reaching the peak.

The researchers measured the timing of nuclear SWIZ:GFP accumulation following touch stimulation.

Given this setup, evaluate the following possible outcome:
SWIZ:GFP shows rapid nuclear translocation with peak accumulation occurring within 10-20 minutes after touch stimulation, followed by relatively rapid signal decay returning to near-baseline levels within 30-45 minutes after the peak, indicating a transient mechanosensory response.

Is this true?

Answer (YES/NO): NO